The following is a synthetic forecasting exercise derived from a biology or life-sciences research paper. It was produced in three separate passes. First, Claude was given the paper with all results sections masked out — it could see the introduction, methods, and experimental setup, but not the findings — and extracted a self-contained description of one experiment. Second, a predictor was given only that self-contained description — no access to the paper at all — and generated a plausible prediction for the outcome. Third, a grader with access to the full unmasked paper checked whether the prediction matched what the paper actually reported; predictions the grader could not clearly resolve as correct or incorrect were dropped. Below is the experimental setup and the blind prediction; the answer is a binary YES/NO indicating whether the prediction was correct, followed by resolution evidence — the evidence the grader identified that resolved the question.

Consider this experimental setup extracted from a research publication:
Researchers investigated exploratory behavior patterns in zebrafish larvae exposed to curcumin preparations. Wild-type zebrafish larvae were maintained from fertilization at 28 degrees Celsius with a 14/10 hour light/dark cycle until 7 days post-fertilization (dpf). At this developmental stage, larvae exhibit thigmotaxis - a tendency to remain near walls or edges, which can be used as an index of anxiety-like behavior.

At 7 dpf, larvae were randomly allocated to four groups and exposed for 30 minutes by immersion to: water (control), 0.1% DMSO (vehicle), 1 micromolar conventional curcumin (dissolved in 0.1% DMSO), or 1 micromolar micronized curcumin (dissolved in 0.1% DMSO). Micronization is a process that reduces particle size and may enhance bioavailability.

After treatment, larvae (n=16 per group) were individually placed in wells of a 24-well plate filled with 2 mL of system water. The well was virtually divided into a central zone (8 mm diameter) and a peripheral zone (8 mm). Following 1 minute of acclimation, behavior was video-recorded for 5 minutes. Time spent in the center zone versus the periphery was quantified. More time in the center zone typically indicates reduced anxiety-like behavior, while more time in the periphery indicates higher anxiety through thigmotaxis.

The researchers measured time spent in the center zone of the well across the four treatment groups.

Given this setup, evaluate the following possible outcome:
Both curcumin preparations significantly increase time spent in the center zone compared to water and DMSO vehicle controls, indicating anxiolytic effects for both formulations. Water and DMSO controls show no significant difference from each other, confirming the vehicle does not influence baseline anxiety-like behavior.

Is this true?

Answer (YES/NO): NO